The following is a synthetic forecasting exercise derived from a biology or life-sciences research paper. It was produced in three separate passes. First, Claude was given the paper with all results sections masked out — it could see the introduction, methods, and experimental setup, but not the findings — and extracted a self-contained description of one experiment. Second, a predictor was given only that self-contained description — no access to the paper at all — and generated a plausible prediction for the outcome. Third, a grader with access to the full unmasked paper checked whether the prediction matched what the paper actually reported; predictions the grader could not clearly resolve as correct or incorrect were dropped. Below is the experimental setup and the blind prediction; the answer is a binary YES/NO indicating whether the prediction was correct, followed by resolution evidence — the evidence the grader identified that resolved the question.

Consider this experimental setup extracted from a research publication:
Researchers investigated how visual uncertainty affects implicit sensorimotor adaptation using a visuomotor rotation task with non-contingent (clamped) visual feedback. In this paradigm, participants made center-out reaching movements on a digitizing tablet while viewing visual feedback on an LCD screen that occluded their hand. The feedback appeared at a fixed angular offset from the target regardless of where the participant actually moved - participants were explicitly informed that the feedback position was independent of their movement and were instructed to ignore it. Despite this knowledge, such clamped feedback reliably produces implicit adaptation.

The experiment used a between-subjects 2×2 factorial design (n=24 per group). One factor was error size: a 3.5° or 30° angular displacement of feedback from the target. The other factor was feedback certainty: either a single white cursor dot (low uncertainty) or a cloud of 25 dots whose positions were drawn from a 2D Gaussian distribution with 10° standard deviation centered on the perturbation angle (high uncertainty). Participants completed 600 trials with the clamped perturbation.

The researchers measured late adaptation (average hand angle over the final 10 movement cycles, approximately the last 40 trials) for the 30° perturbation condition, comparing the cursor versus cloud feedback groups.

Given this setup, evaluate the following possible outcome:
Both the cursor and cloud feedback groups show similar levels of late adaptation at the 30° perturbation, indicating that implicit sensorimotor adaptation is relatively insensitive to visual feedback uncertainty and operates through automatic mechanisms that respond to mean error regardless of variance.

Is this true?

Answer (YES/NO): YES